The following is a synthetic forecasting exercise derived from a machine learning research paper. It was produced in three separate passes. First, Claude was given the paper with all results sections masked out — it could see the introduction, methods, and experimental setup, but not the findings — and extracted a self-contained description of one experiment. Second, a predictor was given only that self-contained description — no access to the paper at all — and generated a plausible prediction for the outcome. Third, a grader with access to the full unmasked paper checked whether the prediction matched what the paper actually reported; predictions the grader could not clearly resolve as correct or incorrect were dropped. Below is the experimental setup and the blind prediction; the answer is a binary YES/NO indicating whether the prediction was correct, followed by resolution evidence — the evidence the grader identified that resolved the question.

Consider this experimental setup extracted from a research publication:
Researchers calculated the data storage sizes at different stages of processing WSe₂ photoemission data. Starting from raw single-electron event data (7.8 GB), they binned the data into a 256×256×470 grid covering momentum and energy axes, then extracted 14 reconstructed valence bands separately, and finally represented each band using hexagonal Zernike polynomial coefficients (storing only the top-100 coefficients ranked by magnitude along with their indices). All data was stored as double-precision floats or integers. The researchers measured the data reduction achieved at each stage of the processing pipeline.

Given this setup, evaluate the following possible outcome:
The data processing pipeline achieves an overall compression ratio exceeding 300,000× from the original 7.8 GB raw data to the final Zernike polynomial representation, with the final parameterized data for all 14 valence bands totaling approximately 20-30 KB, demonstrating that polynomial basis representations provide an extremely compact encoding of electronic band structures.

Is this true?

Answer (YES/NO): YES